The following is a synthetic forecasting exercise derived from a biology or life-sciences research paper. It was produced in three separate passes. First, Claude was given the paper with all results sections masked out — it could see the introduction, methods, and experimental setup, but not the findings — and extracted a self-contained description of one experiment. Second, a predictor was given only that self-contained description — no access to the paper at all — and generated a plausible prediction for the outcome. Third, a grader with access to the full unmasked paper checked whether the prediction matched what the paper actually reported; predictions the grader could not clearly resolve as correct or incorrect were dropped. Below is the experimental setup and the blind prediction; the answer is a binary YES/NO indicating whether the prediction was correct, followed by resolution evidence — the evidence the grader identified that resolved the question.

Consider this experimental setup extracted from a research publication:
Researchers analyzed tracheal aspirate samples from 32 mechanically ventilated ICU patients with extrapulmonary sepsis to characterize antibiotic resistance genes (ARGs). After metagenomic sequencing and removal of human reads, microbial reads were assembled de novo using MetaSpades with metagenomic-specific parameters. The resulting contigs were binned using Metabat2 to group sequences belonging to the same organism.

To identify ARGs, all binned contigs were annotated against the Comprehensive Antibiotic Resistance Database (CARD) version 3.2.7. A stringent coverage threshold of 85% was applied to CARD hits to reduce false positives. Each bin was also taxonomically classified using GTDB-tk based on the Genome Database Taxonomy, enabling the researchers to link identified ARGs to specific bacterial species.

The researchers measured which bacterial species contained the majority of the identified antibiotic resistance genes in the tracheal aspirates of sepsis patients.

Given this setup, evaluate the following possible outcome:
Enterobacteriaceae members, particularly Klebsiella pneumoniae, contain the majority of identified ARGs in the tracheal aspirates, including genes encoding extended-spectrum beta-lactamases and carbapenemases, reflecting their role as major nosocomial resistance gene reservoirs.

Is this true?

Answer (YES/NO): NO